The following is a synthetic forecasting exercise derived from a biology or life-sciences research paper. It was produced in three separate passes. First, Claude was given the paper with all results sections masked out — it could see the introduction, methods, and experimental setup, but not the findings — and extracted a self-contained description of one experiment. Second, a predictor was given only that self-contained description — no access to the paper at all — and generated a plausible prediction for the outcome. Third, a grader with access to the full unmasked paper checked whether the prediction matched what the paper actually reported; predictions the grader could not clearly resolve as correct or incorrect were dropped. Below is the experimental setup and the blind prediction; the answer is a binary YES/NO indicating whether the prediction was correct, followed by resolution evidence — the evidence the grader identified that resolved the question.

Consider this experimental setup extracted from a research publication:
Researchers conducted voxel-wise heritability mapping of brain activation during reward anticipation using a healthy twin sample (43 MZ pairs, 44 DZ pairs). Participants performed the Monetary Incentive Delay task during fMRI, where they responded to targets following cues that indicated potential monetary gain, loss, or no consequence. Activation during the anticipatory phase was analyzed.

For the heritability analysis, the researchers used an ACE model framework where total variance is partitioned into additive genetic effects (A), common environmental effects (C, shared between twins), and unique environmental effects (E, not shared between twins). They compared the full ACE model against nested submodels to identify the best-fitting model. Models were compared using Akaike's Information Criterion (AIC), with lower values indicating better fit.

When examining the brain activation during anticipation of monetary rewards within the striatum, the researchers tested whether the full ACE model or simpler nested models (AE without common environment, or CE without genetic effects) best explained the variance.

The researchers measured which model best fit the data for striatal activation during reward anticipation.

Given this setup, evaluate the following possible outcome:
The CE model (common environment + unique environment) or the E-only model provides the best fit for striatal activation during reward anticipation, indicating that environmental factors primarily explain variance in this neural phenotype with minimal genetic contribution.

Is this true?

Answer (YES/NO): NO